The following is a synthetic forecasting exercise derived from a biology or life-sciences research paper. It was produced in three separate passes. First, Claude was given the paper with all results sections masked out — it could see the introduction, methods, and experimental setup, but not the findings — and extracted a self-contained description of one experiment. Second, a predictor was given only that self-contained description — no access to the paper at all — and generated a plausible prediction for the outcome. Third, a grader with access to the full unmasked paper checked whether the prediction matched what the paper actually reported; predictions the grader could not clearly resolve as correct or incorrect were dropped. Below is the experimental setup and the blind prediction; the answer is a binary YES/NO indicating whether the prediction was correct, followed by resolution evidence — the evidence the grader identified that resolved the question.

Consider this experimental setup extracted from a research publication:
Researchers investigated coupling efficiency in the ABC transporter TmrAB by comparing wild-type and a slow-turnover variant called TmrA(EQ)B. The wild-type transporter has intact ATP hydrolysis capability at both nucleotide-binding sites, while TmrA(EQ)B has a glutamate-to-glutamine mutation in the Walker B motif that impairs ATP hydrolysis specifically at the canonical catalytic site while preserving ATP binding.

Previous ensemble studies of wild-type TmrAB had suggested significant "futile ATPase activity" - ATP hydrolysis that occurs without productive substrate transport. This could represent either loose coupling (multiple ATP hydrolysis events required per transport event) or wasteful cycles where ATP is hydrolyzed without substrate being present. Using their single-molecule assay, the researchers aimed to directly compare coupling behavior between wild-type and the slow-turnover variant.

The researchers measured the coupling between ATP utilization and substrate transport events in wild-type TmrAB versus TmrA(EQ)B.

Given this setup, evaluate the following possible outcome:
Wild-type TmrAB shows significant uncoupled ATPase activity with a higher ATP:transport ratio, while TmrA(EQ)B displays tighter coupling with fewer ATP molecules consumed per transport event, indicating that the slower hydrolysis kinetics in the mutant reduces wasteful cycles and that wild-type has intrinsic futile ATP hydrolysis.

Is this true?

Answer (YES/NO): YES